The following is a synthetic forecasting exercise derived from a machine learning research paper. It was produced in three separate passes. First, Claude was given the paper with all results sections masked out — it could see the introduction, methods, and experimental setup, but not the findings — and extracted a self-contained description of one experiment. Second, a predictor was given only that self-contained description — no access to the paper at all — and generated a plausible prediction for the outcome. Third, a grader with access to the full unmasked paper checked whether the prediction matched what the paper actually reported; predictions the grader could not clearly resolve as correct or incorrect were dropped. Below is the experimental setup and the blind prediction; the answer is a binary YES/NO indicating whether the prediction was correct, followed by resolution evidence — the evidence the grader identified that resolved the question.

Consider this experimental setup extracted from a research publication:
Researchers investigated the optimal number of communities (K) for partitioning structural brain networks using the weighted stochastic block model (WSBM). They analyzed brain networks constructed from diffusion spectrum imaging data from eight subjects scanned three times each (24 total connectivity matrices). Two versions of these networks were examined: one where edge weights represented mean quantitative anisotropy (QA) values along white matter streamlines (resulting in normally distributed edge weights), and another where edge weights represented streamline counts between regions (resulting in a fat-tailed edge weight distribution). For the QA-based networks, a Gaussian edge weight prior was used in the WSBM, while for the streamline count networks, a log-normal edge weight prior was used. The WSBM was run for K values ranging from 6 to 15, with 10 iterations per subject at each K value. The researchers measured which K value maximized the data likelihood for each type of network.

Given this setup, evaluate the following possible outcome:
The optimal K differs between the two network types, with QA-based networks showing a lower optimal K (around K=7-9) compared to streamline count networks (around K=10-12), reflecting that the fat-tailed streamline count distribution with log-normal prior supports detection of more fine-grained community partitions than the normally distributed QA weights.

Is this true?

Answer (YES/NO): NO